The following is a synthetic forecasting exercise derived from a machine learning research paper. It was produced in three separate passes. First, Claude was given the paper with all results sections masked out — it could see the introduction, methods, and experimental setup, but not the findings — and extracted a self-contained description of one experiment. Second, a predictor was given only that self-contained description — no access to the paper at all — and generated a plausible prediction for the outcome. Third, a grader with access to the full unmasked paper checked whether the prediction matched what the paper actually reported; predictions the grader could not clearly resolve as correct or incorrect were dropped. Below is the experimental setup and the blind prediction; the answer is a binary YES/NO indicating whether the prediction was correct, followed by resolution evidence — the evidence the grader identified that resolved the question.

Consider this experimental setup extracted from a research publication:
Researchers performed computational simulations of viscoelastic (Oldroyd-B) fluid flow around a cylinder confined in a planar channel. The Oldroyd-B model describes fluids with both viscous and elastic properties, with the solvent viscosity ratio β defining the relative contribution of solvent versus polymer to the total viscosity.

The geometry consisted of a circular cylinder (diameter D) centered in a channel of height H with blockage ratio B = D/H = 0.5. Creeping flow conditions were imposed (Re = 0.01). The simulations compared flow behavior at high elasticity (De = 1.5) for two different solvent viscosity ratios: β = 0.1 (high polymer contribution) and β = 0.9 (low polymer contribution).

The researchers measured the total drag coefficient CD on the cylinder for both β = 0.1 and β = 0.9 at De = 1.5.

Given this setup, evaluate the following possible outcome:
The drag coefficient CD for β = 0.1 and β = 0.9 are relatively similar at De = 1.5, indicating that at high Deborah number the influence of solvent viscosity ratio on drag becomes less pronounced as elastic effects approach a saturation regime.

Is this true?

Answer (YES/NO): NO